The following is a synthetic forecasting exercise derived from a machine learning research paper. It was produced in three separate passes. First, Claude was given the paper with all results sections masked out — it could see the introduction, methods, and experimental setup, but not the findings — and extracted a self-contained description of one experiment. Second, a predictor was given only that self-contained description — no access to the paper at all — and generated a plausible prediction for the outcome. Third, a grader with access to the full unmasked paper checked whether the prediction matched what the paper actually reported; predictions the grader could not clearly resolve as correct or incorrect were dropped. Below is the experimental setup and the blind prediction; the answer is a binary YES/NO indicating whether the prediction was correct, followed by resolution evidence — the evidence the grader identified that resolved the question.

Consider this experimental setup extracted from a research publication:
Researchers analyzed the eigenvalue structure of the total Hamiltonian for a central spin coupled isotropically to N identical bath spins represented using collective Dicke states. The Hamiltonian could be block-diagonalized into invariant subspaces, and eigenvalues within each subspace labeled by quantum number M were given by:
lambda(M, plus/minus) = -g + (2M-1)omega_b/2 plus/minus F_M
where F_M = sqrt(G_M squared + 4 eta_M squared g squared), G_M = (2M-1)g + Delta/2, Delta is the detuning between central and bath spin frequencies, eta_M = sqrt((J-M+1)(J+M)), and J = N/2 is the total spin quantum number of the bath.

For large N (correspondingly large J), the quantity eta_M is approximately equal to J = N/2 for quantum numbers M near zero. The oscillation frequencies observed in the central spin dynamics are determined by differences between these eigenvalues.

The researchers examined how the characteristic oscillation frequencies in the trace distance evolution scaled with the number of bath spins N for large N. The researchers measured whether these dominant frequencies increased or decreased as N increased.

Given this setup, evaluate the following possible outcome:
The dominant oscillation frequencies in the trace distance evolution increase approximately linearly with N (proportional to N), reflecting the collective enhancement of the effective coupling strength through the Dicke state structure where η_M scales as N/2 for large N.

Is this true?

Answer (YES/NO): YES